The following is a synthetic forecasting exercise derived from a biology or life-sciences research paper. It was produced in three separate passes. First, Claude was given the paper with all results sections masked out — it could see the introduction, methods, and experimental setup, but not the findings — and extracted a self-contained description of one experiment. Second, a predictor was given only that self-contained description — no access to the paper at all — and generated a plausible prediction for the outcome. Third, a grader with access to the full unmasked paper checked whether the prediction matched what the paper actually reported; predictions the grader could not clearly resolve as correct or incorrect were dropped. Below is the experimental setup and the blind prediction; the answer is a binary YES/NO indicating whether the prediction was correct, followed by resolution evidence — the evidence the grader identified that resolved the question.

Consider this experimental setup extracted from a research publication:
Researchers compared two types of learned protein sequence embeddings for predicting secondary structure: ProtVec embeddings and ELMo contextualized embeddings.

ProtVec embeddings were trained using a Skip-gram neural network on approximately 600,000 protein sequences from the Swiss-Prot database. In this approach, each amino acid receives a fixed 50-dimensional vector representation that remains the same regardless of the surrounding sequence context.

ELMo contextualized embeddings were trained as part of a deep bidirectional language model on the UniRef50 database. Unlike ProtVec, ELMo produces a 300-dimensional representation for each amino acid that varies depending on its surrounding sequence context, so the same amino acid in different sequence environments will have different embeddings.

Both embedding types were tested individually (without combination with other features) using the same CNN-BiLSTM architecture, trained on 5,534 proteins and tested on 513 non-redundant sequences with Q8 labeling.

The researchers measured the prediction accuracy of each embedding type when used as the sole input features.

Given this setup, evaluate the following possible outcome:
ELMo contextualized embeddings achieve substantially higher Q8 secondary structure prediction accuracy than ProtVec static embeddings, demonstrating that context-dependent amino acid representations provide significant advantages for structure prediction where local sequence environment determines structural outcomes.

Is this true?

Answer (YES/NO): NO